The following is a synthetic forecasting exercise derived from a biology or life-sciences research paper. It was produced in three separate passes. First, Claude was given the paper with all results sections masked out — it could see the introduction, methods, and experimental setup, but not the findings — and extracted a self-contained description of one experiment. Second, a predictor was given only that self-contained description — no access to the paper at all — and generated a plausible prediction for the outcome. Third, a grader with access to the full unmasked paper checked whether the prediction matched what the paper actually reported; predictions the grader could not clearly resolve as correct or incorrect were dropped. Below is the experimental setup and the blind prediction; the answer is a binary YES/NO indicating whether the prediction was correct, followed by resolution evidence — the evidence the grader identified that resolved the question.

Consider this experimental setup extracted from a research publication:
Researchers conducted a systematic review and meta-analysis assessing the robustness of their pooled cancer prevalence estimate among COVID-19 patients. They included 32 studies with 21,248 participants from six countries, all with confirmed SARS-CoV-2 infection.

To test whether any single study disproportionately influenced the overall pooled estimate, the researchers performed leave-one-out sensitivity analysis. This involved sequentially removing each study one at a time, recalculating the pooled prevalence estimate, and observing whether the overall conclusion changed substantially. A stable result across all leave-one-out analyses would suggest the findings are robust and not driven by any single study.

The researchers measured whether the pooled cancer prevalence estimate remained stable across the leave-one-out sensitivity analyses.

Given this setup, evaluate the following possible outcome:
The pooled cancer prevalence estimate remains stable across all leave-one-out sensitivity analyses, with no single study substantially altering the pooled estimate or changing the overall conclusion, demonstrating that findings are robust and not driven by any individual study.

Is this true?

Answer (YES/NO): YES